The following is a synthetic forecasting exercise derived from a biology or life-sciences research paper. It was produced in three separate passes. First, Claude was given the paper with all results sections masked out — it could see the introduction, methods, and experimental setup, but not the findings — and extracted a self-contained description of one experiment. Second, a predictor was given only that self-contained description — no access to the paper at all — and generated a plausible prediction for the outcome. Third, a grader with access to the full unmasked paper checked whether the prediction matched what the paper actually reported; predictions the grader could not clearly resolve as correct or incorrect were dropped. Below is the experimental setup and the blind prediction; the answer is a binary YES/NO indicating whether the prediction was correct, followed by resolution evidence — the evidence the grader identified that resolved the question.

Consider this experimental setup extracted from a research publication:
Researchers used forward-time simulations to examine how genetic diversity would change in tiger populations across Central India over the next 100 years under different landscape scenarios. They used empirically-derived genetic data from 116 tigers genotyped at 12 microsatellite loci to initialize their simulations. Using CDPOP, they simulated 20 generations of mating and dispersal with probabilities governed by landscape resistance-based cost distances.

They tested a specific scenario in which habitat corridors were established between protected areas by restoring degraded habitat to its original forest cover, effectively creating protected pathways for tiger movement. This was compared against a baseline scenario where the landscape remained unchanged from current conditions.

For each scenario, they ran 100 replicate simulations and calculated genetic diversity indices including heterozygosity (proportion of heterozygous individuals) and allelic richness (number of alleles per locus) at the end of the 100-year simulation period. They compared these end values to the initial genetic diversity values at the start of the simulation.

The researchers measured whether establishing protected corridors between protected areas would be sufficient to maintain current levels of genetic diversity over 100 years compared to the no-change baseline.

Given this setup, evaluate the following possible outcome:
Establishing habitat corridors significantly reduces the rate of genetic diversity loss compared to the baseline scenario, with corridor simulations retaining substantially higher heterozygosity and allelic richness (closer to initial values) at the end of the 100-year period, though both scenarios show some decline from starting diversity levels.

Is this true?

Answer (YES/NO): YES